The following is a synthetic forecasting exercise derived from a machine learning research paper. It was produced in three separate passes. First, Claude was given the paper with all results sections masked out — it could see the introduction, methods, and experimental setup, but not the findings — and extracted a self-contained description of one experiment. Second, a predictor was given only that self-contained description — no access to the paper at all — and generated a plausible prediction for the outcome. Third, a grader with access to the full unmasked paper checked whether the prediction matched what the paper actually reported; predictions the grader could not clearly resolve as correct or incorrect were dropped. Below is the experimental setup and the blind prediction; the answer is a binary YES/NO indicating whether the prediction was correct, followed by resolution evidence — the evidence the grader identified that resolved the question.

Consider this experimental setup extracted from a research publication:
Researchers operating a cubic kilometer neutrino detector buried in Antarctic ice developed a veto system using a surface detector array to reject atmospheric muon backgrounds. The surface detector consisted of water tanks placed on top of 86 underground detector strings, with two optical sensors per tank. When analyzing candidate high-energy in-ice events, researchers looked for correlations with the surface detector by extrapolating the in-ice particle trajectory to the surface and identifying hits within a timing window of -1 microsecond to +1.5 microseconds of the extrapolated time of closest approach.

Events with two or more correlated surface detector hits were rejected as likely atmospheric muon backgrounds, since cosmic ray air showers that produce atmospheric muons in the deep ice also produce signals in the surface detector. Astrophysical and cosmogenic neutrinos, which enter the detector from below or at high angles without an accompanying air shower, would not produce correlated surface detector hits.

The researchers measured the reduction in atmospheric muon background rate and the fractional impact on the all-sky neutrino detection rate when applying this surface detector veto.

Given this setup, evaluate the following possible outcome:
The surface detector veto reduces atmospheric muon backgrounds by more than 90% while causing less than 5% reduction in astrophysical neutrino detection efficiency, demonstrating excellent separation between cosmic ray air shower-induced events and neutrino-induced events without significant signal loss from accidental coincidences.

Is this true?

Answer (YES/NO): NO